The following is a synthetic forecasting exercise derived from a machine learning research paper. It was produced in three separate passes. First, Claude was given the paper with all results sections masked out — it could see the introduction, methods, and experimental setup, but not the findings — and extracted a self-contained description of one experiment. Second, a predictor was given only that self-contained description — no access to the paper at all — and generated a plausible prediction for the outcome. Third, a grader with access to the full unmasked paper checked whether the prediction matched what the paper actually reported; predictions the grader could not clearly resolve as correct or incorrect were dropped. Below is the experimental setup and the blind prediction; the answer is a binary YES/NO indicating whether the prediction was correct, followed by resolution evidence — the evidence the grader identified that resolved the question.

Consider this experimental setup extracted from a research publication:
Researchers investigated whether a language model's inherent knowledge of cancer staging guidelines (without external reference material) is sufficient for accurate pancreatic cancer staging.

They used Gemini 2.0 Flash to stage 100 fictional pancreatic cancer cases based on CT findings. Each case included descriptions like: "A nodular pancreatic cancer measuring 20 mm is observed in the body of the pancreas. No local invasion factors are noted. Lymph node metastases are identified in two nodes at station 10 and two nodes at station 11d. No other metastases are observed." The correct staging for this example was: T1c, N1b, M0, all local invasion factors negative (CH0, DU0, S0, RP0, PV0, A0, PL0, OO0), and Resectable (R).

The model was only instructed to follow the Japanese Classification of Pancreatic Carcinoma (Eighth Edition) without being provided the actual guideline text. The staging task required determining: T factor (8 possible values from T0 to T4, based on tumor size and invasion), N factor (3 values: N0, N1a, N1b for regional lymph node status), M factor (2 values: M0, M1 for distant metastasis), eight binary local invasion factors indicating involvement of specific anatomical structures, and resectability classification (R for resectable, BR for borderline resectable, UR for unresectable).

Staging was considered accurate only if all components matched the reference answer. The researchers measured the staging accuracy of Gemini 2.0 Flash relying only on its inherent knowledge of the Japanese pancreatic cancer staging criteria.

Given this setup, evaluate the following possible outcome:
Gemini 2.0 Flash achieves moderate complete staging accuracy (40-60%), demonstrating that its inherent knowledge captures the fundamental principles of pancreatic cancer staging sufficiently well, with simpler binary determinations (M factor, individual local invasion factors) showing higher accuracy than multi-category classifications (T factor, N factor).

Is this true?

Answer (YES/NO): NO